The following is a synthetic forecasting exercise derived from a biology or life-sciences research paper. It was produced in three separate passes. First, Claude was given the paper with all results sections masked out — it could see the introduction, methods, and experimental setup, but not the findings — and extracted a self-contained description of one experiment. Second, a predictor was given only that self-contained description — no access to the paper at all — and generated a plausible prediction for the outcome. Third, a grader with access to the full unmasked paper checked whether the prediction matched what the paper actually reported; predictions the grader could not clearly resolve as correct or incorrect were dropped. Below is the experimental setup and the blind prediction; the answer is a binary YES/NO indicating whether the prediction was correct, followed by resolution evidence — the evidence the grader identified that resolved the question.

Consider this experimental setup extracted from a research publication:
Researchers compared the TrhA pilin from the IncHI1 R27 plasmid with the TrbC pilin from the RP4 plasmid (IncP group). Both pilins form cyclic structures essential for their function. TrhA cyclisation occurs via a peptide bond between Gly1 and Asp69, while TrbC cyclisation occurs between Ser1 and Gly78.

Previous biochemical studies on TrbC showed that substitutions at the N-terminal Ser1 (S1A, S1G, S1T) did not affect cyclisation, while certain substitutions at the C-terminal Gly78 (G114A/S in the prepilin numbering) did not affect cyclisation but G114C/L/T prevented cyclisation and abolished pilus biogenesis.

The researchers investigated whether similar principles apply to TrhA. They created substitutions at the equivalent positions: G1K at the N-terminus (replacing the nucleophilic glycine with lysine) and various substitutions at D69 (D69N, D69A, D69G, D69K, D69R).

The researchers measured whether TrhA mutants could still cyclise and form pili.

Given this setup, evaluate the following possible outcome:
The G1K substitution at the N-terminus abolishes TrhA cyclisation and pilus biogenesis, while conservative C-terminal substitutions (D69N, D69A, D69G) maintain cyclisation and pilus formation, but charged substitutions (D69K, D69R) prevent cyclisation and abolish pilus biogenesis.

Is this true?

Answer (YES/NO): NO